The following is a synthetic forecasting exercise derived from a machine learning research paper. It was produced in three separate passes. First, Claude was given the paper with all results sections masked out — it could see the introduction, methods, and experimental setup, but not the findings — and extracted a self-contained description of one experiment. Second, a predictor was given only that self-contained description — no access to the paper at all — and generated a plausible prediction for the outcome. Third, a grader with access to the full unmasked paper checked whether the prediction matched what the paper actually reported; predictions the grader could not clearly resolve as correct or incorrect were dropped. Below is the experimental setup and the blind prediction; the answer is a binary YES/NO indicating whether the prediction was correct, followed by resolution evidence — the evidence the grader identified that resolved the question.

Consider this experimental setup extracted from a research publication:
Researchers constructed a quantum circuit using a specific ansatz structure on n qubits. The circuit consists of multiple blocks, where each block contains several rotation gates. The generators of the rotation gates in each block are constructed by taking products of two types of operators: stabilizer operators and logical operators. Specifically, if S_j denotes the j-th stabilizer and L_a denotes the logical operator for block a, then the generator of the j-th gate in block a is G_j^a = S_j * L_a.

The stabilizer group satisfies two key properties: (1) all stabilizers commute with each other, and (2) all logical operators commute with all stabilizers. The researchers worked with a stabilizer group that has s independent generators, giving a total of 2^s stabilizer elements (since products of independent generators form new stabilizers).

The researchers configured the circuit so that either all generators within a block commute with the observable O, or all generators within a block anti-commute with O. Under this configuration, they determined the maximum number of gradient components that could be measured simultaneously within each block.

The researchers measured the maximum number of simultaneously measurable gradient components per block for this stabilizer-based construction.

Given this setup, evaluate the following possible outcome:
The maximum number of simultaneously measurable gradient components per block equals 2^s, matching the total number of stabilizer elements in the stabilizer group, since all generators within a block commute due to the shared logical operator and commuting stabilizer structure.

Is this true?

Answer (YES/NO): YES